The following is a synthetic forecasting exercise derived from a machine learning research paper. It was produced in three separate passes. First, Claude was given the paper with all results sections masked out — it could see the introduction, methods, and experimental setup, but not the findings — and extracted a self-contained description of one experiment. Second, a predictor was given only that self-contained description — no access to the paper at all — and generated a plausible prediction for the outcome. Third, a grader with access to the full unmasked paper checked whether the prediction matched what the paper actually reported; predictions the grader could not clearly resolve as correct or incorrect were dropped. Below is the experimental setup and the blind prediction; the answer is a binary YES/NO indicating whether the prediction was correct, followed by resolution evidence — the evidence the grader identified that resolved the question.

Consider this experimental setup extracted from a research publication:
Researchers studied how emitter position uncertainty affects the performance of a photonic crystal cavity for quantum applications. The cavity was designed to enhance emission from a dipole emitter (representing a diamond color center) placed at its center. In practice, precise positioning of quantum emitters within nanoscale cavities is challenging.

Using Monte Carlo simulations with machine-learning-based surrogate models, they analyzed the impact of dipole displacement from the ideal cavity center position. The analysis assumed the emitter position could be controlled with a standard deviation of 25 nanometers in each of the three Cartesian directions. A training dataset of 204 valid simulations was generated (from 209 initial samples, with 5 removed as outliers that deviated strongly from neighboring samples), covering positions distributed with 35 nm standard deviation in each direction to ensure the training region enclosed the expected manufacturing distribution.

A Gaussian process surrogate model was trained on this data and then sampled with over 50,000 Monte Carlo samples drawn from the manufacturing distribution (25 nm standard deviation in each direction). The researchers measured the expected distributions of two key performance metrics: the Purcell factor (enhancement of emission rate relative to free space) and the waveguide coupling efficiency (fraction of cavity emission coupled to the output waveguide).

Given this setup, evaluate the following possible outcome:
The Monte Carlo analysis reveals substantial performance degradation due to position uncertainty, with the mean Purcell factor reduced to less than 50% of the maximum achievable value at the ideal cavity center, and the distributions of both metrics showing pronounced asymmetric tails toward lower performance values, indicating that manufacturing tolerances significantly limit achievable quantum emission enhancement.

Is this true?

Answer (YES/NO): NO